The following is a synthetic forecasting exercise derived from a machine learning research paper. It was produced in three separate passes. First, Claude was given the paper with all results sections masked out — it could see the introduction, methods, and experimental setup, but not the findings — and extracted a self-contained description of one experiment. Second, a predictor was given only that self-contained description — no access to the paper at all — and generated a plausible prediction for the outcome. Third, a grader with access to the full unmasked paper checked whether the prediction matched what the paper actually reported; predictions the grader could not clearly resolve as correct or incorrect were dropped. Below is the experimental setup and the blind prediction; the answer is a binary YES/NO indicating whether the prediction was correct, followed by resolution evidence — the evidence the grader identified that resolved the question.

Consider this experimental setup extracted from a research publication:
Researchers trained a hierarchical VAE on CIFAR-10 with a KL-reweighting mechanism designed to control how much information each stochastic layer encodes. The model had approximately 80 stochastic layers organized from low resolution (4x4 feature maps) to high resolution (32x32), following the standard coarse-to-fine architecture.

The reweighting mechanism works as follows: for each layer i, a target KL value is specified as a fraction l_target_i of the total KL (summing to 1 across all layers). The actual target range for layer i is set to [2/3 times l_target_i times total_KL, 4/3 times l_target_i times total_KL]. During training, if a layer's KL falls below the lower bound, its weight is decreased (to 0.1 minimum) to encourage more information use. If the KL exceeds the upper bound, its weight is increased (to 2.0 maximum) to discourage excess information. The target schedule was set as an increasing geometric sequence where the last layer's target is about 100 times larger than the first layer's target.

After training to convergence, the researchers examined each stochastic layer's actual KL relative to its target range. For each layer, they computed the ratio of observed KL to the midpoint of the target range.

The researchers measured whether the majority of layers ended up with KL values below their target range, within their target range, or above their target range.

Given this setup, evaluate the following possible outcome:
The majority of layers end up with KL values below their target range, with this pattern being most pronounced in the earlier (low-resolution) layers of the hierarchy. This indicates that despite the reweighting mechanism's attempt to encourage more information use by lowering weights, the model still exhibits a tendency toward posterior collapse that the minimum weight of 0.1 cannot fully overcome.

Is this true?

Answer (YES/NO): NO